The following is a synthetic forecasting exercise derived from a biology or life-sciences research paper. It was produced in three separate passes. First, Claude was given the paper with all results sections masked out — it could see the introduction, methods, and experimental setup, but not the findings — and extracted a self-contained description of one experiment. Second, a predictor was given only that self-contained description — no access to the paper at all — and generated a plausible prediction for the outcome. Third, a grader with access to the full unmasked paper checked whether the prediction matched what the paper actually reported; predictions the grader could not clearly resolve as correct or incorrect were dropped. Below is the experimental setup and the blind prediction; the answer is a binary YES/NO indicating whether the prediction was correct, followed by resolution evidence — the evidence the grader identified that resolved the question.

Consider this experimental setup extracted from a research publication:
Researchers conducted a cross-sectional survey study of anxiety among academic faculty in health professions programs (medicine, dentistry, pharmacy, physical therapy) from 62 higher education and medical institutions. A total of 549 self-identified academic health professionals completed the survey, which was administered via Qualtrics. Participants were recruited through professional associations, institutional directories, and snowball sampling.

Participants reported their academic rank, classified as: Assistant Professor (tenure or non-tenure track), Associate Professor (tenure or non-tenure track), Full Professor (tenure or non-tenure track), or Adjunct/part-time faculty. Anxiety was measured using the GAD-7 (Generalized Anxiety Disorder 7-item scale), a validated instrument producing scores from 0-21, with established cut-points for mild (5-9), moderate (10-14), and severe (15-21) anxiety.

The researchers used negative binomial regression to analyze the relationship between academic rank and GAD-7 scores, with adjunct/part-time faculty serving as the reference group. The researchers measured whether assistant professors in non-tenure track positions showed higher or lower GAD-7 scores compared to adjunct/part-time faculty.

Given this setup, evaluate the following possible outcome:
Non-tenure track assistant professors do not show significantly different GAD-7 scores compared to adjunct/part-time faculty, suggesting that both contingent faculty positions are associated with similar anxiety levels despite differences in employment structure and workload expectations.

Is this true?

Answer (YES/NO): NO